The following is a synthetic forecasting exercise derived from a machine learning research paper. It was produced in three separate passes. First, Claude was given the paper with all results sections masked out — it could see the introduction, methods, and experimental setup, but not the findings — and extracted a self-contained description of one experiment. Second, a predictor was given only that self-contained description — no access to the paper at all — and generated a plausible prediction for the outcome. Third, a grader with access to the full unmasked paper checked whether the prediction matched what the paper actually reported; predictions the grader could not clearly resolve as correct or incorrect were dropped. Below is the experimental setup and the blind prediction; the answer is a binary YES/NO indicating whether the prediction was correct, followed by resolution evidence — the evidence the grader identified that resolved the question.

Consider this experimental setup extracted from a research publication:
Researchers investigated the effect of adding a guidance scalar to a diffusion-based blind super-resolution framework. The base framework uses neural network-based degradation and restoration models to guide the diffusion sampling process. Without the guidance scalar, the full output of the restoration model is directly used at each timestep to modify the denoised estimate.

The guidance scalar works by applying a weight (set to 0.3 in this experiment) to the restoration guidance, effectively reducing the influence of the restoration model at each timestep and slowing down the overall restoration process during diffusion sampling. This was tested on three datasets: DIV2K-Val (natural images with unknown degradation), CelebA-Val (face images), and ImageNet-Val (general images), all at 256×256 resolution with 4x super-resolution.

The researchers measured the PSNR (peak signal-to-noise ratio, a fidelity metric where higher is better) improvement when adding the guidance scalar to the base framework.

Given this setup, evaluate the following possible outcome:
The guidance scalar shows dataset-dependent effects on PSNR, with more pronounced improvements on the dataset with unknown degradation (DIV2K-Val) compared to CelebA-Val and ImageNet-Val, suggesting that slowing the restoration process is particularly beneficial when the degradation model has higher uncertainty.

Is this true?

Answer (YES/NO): YES